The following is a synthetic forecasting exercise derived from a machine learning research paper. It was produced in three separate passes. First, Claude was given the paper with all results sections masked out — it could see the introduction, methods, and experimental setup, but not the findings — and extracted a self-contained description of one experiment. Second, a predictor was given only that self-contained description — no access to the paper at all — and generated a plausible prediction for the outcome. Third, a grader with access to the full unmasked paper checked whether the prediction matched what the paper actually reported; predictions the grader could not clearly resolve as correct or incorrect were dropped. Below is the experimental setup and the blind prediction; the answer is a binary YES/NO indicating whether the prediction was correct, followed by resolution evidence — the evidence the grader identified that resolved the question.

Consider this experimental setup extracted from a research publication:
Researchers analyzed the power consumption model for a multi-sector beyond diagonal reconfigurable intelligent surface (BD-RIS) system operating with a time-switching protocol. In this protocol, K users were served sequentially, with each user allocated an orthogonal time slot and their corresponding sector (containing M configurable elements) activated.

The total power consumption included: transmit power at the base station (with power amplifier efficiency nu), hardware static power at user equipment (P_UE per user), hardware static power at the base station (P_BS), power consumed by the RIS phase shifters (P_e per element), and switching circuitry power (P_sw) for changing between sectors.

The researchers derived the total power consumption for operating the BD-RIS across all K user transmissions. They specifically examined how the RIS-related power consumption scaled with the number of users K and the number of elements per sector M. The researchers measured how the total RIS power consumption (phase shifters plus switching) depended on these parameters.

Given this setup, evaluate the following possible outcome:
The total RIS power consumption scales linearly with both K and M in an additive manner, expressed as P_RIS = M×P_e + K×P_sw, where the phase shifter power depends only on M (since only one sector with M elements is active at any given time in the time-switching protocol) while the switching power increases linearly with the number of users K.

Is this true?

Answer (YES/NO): NO